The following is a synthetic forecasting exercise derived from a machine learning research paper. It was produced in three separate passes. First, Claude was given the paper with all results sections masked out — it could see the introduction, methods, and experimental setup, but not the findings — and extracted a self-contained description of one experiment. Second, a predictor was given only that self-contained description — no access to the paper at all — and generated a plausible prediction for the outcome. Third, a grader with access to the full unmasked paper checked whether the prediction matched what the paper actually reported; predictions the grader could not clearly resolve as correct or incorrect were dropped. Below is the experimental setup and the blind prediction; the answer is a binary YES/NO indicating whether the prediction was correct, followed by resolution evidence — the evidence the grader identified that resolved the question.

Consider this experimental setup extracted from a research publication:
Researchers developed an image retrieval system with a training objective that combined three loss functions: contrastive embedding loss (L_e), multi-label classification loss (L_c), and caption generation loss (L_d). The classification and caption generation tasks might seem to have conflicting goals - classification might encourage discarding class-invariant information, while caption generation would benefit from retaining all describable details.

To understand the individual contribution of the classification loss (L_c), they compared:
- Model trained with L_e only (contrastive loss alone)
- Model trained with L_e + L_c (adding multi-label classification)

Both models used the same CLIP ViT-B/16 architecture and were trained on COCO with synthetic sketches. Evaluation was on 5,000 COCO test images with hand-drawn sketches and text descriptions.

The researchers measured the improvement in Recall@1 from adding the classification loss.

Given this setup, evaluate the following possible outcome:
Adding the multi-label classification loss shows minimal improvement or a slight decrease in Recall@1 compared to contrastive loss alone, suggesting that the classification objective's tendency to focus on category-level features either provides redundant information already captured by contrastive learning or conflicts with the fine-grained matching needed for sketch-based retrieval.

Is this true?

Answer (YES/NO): NO